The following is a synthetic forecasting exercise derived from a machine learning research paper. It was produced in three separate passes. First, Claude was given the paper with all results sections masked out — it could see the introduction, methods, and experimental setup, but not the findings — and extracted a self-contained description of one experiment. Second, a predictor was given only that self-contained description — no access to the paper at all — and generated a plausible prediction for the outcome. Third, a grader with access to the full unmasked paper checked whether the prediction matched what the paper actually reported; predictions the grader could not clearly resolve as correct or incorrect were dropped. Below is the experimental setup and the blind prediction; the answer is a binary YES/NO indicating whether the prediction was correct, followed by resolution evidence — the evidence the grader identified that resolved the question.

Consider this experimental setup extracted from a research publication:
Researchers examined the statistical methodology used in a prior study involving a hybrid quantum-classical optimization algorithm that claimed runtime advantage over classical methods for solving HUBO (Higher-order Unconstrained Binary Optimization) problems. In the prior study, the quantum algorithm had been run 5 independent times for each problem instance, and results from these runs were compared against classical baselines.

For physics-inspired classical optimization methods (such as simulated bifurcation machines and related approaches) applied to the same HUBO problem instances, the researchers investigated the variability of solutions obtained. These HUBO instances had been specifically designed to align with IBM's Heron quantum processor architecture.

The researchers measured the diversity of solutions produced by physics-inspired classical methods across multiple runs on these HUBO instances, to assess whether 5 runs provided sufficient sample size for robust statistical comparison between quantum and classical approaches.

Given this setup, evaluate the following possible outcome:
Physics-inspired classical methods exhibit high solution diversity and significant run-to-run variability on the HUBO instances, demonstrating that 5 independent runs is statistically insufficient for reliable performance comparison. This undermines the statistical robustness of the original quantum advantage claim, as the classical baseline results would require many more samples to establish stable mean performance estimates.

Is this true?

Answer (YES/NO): YES